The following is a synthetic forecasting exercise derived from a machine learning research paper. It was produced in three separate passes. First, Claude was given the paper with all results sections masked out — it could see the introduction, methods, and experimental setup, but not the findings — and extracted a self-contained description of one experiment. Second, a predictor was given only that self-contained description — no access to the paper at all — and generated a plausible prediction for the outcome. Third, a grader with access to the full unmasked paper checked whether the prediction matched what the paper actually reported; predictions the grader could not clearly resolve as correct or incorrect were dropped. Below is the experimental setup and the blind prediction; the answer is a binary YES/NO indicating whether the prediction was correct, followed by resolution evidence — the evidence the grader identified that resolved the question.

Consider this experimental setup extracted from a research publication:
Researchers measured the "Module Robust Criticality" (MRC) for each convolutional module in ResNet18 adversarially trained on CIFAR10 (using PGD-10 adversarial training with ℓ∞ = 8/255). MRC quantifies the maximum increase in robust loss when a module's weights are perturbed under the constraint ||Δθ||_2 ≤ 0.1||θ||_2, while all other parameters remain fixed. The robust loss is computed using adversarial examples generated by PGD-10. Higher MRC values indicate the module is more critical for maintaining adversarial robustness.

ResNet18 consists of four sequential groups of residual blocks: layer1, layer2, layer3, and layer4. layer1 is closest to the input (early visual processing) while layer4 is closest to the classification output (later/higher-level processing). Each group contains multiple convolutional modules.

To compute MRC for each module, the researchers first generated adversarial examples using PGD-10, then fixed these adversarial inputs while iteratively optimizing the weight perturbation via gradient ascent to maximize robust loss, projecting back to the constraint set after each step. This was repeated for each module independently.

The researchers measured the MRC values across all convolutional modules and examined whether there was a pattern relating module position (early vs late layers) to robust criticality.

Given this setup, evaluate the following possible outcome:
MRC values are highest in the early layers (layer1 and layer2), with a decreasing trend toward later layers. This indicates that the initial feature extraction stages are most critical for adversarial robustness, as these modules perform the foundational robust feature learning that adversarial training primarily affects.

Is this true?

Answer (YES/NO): NO